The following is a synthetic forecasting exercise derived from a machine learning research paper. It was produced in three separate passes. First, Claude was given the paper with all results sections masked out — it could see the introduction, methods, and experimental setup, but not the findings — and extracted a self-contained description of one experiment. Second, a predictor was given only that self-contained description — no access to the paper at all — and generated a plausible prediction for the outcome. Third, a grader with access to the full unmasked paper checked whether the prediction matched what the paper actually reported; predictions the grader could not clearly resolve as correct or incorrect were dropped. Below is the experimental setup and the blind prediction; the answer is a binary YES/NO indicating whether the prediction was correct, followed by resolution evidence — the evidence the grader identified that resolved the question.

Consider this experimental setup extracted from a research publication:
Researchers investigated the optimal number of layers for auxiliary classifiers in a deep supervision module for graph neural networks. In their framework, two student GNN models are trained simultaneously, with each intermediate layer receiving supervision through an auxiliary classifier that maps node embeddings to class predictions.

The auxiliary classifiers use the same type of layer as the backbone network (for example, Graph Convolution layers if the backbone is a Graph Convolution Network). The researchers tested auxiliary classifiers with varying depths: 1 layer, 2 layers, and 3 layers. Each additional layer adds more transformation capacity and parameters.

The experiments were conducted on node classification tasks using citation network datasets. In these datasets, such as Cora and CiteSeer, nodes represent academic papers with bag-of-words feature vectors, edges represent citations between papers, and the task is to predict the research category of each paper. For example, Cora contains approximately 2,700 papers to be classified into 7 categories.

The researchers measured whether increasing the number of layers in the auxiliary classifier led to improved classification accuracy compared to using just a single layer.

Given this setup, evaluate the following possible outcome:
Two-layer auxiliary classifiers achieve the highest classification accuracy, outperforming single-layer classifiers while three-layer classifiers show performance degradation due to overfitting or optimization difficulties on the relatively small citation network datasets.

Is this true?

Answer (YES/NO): YES